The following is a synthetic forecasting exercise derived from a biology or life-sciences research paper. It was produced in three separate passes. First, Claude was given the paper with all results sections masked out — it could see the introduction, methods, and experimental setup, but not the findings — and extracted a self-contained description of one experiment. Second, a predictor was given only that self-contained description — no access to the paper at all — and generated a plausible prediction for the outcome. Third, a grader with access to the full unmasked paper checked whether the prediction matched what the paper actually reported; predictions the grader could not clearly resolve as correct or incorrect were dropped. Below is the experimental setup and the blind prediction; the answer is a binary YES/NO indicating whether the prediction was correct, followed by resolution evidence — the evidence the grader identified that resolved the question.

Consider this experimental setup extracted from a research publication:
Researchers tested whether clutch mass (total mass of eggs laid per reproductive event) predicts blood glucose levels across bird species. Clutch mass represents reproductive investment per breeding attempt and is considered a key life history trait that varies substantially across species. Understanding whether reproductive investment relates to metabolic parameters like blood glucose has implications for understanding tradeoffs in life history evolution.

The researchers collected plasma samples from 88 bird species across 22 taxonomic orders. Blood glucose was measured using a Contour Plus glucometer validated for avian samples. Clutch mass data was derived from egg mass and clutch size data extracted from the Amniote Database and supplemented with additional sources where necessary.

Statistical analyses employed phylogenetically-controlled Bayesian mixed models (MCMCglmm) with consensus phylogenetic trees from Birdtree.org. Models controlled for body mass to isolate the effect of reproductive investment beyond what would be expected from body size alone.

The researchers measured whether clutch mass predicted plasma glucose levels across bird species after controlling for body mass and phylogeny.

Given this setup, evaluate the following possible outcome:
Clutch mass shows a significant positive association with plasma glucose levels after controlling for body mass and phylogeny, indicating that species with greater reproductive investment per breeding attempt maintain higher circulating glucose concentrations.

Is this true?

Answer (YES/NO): NO